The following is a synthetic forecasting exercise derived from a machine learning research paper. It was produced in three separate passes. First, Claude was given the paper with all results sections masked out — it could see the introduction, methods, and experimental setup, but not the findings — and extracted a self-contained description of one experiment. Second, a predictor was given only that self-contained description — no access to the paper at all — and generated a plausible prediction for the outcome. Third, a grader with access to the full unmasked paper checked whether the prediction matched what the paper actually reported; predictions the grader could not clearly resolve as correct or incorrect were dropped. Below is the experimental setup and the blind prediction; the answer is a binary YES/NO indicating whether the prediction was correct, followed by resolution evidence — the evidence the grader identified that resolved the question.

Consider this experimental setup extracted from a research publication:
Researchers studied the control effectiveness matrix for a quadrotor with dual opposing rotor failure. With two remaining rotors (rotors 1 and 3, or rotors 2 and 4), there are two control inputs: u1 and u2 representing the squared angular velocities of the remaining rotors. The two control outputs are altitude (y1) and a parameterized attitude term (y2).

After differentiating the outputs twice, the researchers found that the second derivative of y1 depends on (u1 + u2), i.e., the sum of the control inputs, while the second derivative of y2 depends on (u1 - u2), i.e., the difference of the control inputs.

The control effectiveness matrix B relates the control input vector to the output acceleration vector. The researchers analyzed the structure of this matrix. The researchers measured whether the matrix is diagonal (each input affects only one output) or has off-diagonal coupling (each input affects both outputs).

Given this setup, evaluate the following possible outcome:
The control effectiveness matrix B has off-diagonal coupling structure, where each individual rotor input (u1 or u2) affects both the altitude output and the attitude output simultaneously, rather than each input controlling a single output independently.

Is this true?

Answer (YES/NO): YES